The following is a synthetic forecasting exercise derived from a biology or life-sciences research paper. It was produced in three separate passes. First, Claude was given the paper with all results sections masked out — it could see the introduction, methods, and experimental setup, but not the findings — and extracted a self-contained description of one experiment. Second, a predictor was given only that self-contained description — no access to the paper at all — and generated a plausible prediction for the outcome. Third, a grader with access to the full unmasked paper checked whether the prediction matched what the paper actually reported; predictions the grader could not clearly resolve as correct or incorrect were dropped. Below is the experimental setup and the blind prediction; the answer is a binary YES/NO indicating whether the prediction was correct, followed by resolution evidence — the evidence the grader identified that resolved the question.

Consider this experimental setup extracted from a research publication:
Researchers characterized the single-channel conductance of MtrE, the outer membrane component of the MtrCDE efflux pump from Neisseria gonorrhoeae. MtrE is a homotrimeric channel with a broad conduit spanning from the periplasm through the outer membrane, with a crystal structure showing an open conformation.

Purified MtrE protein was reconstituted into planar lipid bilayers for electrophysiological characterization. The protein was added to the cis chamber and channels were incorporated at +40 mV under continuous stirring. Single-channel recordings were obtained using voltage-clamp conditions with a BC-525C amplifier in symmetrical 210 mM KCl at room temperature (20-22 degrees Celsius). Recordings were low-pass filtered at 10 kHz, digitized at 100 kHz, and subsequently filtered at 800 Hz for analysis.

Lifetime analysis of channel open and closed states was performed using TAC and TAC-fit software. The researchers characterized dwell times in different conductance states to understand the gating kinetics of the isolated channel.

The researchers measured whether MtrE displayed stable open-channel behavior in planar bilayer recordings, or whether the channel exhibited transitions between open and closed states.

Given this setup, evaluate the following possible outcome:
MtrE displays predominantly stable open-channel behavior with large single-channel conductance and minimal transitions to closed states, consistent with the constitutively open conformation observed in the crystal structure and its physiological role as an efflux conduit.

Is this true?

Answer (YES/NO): NO